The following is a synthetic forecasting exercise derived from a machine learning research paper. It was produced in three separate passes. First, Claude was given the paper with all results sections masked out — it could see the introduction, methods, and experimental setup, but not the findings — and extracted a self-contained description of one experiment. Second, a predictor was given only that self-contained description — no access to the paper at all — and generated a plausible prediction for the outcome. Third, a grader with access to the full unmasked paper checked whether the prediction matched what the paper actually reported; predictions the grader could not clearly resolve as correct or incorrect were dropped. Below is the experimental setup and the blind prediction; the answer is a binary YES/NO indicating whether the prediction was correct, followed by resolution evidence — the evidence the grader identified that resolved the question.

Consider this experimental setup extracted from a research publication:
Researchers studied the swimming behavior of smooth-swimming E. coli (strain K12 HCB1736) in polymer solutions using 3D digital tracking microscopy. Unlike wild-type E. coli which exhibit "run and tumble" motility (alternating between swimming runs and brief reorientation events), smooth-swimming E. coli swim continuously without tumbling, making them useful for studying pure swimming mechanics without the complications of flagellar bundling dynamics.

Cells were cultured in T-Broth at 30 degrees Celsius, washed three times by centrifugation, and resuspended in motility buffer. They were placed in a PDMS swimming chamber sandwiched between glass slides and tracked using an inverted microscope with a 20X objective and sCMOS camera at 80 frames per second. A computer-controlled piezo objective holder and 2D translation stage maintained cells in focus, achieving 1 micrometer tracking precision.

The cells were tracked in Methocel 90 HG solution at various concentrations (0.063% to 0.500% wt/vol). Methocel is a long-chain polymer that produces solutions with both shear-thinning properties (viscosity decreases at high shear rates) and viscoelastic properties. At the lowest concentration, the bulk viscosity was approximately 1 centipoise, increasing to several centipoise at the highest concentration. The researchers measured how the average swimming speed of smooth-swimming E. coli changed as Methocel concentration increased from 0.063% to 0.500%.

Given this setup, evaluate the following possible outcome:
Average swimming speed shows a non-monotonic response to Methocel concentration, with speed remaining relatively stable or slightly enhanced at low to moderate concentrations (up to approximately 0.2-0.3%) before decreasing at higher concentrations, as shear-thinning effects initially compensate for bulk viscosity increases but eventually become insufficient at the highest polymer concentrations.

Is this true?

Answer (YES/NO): NO